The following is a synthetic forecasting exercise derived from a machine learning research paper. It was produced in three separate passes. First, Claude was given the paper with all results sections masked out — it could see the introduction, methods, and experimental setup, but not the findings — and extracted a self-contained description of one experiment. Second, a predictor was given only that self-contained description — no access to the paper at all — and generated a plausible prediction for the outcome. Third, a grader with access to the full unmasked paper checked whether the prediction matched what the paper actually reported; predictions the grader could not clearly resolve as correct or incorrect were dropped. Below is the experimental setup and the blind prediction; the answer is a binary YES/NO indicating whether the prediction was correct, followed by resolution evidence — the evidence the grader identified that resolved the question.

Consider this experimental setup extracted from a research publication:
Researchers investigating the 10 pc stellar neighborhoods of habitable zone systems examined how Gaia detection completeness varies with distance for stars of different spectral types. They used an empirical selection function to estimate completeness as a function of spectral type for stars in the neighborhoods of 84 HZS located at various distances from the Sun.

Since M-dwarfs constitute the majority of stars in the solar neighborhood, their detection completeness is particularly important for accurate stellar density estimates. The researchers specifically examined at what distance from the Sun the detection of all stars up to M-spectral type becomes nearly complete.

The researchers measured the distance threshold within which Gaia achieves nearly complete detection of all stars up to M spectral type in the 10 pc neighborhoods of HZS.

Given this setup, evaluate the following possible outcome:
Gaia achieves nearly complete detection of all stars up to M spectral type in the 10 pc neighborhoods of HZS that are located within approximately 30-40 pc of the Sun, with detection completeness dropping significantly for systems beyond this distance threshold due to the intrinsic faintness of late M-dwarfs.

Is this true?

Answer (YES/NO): NO